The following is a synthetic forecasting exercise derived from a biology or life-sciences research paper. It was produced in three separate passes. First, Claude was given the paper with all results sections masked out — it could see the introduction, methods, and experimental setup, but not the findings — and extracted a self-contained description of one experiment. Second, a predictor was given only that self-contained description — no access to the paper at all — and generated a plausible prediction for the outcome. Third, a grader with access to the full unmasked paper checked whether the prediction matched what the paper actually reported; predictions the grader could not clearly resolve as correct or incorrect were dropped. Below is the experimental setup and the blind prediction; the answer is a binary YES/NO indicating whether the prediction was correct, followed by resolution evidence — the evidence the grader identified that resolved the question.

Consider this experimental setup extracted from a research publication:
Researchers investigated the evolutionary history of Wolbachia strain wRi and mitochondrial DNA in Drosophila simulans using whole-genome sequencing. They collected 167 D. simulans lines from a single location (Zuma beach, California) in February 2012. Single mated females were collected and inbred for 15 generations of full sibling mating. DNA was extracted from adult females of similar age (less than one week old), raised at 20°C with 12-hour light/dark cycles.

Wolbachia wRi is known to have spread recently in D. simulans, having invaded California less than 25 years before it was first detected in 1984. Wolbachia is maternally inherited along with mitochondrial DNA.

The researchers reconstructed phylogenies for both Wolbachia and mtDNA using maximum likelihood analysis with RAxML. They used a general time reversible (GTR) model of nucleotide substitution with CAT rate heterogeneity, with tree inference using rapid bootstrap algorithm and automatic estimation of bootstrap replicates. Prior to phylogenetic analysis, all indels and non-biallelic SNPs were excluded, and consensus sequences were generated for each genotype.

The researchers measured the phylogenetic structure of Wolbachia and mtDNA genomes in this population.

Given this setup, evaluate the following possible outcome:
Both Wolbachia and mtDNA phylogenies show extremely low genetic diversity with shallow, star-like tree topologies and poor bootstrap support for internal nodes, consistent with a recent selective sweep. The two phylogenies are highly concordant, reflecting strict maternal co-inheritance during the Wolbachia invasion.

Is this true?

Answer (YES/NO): NO